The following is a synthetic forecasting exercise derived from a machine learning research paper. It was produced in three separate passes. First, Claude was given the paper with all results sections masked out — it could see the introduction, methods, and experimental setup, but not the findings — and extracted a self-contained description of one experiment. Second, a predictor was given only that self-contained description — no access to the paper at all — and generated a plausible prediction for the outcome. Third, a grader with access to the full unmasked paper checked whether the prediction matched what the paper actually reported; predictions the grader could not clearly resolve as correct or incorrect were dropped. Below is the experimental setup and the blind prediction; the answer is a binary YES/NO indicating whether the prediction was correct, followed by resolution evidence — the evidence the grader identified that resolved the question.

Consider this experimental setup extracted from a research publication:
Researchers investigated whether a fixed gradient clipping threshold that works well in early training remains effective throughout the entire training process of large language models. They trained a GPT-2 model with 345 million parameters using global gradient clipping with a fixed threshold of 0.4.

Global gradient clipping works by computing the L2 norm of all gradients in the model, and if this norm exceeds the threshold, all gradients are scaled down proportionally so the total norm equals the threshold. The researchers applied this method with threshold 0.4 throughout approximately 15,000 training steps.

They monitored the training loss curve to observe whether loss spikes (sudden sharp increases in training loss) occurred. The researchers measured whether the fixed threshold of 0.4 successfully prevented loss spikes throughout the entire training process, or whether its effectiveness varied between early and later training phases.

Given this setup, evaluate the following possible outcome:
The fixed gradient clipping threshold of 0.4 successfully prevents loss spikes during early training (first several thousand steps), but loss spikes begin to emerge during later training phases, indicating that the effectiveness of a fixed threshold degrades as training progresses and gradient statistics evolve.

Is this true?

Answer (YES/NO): YES